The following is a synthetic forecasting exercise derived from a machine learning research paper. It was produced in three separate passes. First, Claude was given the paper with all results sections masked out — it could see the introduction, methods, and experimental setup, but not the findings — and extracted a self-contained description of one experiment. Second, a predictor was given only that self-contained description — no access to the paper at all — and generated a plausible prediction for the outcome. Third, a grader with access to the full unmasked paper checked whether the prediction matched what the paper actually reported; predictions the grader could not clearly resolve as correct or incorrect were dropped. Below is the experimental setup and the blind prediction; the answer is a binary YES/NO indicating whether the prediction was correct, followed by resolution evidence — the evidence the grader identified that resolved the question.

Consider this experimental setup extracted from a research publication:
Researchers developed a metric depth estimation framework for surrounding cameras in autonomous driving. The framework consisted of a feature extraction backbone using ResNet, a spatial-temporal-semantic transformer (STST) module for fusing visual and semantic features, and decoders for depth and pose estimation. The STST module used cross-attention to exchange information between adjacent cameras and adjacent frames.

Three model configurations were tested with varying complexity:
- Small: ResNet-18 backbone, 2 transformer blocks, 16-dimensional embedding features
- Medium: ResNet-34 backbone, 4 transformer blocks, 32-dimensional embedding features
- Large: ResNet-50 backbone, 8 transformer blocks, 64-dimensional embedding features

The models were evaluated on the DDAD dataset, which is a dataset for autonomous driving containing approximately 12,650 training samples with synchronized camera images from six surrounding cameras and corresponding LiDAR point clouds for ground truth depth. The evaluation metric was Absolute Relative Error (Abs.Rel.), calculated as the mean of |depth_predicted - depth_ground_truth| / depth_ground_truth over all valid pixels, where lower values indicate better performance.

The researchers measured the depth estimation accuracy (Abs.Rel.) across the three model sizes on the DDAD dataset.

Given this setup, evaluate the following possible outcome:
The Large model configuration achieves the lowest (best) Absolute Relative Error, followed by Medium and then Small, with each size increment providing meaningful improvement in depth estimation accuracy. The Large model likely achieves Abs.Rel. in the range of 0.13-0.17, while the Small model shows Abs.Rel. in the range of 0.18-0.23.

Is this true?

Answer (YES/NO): NO